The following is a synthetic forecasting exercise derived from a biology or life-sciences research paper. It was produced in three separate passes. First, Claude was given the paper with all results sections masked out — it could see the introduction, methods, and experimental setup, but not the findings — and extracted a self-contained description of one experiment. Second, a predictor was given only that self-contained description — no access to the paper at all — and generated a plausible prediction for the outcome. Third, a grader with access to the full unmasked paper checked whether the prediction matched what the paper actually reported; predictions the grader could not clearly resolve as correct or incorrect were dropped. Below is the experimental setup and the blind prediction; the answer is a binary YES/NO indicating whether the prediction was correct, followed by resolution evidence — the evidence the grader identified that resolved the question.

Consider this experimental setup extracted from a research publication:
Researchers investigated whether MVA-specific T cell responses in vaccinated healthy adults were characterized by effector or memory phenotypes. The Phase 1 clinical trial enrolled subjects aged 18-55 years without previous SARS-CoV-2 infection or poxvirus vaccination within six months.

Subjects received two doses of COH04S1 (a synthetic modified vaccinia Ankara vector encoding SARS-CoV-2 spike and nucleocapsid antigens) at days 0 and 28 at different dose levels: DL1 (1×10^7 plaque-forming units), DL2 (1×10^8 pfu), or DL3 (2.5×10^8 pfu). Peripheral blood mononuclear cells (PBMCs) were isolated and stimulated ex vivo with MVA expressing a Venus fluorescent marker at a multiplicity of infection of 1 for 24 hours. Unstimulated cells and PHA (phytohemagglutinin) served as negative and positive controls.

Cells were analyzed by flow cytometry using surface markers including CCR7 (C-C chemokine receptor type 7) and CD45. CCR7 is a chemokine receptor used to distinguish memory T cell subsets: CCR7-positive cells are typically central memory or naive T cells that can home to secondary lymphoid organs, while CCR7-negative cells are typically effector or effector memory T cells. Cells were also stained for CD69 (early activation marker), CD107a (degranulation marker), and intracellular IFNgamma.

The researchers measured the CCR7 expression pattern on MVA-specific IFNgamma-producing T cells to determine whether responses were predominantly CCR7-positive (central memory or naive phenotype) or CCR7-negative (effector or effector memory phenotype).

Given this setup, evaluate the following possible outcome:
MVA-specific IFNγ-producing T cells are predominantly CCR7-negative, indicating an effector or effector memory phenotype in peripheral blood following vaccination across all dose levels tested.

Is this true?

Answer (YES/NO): YES